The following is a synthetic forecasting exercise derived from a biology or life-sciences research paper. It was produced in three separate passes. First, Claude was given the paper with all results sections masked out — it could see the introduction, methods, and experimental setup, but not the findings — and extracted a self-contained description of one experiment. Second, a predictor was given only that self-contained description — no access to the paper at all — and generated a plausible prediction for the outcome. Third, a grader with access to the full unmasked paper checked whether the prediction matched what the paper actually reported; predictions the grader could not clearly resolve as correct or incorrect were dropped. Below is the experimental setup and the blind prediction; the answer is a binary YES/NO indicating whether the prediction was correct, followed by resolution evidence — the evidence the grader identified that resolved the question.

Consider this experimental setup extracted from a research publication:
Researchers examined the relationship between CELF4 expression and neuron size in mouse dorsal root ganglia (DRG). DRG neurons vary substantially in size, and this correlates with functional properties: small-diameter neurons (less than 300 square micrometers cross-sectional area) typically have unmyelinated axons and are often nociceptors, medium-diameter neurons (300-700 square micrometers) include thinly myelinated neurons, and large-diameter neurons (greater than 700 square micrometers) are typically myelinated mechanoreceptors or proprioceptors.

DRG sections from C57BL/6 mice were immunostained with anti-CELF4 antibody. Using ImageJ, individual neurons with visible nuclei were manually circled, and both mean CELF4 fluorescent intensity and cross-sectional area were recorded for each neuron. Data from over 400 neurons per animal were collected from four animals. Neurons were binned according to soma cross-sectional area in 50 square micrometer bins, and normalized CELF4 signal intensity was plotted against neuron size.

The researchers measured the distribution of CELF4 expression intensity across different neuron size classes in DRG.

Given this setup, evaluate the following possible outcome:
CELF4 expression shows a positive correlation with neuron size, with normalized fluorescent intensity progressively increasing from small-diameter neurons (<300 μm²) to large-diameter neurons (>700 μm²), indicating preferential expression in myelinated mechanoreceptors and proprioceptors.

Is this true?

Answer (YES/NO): NO